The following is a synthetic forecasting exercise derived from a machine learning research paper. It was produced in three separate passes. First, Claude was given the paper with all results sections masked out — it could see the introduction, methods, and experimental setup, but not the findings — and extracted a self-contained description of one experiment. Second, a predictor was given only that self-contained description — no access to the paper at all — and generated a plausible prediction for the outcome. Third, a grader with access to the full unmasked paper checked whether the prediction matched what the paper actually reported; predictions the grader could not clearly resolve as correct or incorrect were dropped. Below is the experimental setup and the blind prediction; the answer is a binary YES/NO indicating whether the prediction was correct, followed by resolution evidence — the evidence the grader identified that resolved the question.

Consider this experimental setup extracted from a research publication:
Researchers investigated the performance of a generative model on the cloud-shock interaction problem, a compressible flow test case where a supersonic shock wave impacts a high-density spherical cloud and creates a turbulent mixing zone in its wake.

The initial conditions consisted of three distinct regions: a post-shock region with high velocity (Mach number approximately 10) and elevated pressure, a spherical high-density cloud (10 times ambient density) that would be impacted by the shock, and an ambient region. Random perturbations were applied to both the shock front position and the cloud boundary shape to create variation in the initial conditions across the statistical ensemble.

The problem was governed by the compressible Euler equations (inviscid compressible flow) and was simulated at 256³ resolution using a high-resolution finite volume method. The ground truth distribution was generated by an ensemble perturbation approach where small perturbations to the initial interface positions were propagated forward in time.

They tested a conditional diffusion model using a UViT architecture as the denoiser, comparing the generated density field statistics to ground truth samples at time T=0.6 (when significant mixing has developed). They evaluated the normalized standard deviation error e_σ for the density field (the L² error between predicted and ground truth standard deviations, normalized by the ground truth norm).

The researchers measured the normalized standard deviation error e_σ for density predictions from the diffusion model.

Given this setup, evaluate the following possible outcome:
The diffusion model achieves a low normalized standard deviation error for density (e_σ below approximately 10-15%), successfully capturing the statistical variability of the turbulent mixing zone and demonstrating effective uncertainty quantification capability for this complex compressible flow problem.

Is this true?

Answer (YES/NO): NO